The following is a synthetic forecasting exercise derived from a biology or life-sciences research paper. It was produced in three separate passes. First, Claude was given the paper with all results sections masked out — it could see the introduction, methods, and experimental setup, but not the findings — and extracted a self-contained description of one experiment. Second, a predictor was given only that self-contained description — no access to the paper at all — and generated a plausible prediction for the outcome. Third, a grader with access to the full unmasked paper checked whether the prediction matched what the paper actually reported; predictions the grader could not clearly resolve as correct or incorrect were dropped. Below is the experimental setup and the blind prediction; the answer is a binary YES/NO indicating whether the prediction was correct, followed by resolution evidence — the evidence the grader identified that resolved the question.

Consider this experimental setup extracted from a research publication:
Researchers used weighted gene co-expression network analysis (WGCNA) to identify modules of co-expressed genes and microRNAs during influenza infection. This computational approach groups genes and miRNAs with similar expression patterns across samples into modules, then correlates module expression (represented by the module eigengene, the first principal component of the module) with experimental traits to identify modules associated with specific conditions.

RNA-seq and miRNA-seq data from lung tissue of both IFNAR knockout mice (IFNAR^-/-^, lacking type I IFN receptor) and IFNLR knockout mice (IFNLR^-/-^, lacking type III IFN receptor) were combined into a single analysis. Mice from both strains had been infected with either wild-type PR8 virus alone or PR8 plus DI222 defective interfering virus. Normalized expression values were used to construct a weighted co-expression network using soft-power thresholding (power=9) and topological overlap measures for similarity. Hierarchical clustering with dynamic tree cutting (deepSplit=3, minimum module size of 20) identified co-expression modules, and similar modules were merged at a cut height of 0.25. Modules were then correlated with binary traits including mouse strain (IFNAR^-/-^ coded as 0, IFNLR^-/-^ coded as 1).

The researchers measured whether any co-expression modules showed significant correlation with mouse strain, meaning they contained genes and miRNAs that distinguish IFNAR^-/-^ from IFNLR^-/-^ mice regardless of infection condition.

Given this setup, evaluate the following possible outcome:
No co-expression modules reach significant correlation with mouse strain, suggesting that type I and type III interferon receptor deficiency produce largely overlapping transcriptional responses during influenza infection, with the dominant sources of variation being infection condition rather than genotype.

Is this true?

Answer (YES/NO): NO